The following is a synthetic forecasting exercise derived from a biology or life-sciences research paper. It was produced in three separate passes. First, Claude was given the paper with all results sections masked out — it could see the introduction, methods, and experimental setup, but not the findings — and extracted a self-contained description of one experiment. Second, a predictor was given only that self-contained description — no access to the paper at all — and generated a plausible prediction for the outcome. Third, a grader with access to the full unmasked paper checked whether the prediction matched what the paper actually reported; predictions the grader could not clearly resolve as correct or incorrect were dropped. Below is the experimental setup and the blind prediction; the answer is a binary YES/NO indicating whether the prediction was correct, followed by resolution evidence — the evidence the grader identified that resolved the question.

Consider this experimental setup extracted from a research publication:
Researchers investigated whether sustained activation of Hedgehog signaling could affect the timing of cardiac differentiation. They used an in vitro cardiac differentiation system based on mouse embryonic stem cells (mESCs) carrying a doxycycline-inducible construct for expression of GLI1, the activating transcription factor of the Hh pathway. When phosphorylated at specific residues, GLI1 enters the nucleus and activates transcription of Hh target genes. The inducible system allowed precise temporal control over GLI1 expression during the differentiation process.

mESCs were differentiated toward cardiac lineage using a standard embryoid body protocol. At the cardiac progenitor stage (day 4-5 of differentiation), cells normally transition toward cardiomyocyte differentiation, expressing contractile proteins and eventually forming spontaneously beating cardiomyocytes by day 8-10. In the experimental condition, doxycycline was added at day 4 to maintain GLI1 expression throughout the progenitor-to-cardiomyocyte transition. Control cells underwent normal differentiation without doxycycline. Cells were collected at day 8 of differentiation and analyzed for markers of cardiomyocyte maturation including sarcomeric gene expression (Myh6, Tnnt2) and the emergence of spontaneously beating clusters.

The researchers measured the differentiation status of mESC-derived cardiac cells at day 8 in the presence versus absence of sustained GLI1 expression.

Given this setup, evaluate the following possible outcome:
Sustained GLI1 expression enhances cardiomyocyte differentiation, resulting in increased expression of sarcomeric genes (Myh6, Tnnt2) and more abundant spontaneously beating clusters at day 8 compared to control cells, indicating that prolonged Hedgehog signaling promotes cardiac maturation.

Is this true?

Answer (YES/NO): NO